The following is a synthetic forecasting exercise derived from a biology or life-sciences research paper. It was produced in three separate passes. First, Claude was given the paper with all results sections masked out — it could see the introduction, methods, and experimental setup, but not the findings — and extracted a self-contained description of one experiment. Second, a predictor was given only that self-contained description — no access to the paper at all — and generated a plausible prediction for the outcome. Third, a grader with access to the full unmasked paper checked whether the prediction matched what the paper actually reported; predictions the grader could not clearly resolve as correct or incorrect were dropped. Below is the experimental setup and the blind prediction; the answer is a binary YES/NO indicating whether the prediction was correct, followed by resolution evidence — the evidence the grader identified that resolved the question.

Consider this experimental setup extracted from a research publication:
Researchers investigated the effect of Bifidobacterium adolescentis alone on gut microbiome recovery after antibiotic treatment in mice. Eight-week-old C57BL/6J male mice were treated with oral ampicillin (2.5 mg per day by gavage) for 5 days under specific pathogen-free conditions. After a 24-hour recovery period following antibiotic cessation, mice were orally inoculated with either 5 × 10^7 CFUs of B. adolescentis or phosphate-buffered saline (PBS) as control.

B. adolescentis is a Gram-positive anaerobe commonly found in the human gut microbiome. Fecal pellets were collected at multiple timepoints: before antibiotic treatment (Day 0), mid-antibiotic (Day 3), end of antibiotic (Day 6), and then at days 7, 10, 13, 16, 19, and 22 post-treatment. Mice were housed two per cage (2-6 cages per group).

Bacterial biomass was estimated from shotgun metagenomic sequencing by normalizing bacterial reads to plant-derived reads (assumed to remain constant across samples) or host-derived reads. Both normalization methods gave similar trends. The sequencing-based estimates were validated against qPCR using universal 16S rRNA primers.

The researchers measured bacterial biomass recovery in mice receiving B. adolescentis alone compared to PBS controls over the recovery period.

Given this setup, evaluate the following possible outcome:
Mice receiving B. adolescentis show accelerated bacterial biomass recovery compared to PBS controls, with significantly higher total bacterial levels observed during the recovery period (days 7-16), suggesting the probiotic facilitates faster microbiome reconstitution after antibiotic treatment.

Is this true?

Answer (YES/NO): NO